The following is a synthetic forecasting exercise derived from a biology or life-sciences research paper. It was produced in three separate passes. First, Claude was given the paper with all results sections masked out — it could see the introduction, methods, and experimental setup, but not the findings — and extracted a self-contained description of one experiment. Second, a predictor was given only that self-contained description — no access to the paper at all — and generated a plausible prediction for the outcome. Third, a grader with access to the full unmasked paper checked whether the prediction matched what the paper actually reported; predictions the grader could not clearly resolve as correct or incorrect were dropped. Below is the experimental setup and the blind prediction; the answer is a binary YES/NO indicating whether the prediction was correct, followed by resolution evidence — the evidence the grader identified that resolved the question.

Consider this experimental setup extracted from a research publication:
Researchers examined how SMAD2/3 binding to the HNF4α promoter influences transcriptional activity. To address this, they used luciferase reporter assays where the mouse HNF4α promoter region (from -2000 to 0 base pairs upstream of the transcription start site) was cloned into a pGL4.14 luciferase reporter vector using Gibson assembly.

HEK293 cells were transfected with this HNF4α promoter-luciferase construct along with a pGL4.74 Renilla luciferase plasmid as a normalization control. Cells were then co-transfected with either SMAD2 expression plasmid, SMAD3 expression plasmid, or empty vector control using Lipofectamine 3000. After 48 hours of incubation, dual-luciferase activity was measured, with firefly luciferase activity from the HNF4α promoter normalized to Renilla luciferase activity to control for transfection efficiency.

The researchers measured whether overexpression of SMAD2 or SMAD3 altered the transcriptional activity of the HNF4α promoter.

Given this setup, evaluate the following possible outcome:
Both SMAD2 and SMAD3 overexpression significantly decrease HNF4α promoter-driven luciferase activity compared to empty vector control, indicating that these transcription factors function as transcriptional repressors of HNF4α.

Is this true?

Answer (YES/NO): NO